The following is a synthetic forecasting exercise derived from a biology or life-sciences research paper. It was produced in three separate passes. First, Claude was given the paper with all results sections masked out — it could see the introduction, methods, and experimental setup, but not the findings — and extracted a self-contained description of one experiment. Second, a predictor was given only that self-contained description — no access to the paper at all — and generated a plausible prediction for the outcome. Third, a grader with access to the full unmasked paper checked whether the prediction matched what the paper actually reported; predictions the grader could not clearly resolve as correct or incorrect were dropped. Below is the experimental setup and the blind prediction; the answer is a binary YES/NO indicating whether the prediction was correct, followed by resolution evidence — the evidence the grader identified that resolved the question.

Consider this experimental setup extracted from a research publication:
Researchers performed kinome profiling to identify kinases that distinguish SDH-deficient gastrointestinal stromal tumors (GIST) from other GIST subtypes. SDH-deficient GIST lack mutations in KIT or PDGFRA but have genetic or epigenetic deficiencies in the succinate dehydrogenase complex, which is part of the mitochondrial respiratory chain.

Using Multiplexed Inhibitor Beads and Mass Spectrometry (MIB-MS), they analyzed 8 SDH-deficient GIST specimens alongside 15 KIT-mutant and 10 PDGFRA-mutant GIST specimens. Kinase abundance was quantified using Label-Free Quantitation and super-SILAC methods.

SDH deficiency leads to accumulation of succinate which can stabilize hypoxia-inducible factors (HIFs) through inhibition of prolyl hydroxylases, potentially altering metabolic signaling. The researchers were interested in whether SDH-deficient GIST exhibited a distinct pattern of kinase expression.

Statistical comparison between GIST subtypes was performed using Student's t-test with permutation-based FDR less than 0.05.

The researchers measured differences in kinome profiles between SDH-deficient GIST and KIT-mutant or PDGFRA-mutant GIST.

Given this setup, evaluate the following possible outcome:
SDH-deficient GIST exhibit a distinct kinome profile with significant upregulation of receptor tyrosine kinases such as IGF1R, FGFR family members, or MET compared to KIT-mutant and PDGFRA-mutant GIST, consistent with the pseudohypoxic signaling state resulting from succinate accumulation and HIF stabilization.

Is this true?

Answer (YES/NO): NO